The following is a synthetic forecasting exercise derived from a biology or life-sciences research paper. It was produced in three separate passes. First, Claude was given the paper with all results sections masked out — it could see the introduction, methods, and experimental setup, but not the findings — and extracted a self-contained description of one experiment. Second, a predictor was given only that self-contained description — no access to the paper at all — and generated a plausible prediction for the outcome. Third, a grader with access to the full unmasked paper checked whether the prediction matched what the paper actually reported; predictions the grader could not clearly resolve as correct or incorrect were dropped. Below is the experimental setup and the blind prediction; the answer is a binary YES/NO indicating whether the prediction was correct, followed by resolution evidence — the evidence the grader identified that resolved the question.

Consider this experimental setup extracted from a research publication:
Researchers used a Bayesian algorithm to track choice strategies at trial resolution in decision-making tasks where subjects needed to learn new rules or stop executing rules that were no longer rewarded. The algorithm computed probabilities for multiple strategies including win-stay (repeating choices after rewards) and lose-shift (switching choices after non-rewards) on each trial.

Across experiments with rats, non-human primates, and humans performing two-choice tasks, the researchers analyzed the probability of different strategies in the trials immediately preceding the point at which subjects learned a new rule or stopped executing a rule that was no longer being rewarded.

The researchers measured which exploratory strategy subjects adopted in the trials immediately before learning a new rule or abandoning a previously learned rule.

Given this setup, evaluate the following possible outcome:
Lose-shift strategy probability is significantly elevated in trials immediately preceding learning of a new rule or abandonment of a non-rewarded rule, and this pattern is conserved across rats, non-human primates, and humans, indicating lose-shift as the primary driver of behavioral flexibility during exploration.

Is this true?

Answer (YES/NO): NO